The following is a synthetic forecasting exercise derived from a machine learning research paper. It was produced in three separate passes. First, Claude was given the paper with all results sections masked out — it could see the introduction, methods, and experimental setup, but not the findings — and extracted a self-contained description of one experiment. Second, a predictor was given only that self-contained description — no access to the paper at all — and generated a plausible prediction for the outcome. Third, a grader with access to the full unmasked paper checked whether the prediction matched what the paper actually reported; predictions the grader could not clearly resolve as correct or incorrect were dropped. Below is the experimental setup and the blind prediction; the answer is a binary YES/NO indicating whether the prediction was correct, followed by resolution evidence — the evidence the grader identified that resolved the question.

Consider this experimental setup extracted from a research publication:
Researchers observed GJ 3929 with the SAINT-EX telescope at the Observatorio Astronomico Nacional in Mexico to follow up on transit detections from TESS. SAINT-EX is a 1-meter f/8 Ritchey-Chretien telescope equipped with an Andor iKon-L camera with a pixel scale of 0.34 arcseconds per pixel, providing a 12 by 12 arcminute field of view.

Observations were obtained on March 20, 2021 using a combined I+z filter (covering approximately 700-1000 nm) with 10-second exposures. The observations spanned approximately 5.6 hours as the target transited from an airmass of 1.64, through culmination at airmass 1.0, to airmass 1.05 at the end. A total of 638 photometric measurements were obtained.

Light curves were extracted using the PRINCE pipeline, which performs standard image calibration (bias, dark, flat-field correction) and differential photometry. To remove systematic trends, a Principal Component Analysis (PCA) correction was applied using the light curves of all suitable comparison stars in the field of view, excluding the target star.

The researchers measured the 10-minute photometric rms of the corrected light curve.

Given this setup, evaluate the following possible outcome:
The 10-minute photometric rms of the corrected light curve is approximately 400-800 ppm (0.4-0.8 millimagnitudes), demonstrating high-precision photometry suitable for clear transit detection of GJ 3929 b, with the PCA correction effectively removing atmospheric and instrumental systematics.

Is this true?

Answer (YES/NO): NO